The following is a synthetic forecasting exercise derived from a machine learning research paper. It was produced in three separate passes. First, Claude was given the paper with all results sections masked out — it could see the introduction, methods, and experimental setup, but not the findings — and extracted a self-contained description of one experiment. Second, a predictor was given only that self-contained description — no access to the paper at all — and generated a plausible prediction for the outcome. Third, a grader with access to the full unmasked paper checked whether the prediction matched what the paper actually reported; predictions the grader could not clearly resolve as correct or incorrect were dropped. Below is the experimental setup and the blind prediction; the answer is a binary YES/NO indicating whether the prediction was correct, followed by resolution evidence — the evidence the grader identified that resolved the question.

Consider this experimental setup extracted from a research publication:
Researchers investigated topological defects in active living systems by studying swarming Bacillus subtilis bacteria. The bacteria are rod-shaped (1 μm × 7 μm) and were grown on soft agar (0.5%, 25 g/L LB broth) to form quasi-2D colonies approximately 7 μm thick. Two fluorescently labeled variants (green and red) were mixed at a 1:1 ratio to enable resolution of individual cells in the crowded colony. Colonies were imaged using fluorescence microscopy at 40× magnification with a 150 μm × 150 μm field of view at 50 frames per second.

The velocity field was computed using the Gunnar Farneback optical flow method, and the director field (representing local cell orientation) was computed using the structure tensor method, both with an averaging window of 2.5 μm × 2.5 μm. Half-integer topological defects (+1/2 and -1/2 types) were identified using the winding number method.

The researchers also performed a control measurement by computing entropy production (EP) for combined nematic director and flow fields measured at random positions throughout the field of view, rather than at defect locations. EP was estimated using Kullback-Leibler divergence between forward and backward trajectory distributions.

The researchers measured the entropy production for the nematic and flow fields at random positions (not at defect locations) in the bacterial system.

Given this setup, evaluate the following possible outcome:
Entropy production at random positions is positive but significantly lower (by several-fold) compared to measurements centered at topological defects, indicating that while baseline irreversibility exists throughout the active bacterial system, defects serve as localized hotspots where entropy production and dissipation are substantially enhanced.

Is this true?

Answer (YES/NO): NO